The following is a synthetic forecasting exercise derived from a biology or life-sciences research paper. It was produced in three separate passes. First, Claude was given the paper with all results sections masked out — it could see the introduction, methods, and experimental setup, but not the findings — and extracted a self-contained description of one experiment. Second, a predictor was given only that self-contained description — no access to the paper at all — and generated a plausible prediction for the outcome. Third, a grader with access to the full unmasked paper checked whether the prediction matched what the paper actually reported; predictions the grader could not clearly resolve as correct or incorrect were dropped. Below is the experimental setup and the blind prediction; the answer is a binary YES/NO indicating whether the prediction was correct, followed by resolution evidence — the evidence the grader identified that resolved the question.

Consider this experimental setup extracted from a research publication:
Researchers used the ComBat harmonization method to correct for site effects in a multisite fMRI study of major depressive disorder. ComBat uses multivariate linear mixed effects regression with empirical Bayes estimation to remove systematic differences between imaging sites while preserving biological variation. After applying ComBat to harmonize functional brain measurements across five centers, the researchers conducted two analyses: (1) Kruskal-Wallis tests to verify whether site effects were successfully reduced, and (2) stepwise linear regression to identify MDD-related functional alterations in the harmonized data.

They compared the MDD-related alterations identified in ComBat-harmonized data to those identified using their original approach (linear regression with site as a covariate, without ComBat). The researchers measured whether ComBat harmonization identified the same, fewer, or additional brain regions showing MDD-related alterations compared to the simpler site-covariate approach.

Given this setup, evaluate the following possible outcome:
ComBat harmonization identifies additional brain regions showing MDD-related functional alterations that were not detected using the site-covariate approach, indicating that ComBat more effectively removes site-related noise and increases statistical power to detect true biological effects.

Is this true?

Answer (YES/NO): NO